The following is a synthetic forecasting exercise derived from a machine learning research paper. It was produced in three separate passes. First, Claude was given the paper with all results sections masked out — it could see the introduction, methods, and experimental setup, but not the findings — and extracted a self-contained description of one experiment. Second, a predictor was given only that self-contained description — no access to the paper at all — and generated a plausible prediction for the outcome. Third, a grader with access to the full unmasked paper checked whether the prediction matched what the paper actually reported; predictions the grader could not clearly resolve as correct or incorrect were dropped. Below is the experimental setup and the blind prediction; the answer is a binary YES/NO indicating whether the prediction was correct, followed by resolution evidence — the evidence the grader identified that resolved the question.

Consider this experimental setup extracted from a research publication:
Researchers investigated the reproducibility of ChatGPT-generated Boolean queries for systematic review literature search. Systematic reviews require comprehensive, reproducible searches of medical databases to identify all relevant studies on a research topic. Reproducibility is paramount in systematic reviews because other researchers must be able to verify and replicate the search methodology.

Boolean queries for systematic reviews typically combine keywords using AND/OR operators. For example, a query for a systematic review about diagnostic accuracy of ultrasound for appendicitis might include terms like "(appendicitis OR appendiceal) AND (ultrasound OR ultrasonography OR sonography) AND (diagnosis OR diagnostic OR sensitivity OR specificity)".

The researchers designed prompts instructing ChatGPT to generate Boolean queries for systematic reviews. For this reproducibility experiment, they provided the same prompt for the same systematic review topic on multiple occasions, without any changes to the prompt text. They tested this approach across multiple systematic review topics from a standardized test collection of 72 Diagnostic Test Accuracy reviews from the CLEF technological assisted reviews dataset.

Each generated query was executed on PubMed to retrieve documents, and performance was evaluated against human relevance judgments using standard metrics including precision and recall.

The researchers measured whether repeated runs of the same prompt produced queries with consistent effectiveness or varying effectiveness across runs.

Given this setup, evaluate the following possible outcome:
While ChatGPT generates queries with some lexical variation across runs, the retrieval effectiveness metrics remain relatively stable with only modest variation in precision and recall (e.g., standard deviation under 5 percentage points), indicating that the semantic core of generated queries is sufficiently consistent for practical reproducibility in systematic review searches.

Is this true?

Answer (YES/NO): NO